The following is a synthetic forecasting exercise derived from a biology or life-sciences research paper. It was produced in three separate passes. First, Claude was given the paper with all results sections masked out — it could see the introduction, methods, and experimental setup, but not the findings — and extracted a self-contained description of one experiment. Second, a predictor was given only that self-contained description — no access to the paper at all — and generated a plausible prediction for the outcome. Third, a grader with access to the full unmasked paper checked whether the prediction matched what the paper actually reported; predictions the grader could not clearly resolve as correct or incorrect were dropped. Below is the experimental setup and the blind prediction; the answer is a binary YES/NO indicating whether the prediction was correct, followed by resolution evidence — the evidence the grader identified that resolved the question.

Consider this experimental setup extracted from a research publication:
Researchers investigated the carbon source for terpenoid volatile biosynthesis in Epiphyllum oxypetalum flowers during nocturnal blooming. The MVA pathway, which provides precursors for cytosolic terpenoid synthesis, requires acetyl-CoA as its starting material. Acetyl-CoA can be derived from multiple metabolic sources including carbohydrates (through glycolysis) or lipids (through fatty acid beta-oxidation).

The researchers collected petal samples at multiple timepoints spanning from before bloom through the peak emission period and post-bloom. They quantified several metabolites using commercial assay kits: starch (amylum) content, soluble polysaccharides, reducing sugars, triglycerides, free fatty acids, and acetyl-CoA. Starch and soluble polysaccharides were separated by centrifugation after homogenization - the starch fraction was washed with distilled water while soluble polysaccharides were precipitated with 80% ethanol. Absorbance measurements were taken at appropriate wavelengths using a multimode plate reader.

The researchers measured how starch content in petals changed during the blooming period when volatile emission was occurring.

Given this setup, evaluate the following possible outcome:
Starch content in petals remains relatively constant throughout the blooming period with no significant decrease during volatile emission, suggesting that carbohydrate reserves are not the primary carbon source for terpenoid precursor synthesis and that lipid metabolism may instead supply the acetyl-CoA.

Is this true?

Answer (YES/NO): NO